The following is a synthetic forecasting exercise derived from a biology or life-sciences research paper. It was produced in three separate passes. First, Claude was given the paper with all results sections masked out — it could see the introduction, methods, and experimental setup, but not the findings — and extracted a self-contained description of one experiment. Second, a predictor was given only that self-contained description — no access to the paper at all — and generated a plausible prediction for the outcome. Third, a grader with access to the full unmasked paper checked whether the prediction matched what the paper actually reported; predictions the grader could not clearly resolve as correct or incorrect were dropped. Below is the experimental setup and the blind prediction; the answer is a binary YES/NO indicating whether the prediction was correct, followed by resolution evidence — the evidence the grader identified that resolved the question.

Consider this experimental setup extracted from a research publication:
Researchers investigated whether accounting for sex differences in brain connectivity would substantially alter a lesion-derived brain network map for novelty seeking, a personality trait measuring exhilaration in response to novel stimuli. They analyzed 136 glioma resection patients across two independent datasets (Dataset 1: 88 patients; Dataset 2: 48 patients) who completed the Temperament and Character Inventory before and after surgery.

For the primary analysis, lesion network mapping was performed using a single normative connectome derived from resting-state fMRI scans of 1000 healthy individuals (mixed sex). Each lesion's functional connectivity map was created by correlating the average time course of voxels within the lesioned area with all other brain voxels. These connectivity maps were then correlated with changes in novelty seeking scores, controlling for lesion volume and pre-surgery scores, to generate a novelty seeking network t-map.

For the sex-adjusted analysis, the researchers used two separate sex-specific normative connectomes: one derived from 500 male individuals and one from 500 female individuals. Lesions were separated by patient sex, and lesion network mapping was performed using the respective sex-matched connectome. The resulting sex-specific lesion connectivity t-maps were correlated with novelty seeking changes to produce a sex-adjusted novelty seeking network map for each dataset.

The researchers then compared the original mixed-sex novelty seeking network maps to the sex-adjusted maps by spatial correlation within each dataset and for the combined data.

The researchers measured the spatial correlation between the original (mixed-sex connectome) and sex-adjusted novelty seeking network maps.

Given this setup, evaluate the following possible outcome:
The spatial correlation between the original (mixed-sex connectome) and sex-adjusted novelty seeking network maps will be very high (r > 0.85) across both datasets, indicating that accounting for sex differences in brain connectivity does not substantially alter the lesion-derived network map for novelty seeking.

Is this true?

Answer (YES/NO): YES